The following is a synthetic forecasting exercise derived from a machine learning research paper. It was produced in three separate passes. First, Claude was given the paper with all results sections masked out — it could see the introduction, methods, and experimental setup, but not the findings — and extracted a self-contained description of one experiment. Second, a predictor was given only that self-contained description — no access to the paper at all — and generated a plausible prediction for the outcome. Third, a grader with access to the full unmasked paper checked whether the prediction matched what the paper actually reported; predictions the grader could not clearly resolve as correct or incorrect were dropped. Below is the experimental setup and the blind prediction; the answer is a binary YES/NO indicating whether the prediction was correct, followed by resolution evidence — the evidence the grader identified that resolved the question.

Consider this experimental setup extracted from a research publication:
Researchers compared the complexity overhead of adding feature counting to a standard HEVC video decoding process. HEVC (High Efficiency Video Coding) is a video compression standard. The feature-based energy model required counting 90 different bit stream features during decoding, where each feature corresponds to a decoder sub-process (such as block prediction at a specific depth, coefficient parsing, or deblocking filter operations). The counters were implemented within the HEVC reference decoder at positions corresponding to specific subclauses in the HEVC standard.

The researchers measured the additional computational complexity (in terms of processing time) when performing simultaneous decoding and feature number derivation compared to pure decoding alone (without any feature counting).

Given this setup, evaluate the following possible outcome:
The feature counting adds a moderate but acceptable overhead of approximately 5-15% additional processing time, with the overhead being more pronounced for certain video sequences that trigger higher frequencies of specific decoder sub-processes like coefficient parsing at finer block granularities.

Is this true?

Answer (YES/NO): NO